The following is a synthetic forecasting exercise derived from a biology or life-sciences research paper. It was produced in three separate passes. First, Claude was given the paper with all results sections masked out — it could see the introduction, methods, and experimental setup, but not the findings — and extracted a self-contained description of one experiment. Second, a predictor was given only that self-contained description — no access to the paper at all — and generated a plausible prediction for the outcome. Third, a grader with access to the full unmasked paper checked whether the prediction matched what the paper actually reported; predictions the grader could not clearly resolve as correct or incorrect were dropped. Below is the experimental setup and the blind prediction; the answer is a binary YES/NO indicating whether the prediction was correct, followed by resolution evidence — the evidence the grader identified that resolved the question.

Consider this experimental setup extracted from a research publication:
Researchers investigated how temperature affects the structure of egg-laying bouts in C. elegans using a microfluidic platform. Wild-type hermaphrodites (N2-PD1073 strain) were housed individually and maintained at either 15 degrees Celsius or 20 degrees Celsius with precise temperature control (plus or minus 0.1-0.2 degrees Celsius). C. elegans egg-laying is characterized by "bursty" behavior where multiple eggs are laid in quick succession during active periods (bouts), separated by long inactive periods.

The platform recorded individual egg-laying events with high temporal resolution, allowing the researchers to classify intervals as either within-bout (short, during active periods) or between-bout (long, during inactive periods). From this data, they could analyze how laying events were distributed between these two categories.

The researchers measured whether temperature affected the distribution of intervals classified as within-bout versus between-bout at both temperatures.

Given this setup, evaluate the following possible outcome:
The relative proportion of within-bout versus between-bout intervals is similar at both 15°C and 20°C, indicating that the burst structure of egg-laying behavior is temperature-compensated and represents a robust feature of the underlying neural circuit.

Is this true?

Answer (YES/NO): YES